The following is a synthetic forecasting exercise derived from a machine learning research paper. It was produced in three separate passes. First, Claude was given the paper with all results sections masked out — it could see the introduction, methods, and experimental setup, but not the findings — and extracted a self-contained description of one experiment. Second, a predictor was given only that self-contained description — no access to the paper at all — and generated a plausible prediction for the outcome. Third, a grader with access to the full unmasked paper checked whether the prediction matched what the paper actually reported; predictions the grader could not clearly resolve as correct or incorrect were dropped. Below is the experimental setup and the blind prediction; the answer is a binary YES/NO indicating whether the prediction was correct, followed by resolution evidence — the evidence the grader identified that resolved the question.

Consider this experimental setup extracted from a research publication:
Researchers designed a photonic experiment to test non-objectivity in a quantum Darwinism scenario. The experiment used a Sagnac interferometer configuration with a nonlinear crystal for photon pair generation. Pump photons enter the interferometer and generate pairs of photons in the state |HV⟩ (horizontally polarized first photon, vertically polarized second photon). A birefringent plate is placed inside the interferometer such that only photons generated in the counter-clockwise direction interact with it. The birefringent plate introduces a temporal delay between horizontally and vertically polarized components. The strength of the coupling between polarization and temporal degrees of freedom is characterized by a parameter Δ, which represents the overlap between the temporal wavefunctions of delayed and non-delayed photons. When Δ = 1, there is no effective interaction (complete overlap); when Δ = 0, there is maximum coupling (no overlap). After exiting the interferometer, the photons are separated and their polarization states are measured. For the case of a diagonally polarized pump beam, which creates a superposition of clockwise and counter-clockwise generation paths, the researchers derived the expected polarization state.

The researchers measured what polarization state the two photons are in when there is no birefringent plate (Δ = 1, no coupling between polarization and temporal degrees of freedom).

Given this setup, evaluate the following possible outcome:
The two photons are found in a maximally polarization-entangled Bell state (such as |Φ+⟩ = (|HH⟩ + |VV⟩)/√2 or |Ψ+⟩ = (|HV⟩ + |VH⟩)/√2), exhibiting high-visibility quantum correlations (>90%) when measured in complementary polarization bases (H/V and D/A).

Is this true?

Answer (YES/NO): YES